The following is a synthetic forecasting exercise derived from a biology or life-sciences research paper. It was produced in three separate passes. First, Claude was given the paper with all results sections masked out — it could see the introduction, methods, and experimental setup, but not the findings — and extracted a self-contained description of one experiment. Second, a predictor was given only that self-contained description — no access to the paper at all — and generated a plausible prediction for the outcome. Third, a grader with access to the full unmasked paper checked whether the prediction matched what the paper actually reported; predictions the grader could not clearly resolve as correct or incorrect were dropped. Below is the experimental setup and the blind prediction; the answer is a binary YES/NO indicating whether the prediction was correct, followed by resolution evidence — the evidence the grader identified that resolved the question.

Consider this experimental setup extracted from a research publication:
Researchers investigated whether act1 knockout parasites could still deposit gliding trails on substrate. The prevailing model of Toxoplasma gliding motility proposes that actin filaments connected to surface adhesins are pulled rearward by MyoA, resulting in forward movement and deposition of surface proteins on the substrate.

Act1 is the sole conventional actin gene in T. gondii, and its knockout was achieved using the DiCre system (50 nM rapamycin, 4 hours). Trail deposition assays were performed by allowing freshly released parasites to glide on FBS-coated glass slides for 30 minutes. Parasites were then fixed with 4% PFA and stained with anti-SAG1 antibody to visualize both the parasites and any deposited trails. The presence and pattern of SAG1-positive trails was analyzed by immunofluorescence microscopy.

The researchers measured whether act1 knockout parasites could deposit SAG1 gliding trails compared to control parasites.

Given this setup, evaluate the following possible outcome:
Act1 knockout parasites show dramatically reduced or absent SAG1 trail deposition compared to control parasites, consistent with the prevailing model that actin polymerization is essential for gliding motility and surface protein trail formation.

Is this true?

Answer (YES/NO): NO